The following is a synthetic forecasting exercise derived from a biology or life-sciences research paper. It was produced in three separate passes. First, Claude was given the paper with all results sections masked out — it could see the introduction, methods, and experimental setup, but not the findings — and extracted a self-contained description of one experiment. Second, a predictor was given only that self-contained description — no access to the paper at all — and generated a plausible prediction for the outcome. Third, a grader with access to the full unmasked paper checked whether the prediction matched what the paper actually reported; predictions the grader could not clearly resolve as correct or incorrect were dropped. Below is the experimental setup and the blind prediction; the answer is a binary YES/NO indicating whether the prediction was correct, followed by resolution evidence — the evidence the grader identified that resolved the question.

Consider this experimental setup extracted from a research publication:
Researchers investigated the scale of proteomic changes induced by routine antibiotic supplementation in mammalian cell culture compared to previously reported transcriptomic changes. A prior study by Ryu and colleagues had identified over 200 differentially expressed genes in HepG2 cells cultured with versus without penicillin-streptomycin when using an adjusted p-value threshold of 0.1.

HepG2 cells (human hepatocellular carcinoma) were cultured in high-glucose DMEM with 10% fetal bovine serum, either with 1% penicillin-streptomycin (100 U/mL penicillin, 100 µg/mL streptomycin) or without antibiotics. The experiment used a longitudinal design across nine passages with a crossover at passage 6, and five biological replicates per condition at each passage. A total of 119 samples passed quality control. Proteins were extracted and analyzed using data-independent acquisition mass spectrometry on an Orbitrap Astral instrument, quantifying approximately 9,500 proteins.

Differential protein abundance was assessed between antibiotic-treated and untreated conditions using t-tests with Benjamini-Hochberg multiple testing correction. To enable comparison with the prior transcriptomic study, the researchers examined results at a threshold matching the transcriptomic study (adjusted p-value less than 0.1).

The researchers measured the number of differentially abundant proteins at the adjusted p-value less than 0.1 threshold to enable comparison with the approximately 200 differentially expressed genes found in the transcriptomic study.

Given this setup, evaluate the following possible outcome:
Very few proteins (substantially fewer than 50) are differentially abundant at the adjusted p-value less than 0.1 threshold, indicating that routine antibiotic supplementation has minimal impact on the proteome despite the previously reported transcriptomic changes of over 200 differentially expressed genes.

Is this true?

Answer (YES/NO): NO